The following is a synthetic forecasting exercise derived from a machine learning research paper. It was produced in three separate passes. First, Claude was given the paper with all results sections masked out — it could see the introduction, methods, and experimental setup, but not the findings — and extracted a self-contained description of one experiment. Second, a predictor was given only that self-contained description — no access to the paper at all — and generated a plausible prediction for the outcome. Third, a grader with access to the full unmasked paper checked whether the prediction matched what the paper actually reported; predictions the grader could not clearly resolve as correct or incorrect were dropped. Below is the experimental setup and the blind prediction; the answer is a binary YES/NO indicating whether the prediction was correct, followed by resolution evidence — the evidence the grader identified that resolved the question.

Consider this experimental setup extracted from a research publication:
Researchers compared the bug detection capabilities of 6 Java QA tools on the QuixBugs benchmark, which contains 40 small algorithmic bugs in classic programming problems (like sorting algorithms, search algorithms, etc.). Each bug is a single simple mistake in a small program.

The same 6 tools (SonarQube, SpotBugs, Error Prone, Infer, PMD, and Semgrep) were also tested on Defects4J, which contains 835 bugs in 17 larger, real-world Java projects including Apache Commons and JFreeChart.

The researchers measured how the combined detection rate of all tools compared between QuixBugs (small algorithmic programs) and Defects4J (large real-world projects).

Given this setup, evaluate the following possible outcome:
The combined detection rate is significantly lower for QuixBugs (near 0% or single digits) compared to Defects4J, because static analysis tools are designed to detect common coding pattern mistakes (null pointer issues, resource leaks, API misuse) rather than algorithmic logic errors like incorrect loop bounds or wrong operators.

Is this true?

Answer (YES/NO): NO